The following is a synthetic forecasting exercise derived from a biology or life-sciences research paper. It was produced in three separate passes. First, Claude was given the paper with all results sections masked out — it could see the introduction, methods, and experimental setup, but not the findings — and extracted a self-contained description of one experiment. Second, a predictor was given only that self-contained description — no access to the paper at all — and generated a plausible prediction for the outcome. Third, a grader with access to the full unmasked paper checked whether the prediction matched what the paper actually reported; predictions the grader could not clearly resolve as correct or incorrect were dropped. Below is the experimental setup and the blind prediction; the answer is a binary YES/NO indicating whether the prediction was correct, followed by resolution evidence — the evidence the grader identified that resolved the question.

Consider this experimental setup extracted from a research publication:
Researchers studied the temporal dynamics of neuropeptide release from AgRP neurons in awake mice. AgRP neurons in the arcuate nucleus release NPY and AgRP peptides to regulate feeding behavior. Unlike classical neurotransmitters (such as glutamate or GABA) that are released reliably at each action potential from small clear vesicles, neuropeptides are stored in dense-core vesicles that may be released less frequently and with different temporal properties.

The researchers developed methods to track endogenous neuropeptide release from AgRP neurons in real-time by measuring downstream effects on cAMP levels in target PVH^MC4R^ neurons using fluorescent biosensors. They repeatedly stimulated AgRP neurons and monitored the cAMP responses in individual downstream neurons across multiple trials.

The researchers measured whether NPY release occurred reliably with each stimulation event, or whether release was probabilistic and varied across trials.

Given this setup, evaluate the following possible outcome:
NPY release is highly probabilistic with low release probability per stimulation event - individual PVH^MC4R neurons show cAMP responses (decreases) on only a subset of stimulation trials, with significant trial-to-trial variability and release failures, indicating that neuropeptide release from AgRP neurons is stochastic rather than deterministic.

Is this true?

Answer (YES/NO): YES